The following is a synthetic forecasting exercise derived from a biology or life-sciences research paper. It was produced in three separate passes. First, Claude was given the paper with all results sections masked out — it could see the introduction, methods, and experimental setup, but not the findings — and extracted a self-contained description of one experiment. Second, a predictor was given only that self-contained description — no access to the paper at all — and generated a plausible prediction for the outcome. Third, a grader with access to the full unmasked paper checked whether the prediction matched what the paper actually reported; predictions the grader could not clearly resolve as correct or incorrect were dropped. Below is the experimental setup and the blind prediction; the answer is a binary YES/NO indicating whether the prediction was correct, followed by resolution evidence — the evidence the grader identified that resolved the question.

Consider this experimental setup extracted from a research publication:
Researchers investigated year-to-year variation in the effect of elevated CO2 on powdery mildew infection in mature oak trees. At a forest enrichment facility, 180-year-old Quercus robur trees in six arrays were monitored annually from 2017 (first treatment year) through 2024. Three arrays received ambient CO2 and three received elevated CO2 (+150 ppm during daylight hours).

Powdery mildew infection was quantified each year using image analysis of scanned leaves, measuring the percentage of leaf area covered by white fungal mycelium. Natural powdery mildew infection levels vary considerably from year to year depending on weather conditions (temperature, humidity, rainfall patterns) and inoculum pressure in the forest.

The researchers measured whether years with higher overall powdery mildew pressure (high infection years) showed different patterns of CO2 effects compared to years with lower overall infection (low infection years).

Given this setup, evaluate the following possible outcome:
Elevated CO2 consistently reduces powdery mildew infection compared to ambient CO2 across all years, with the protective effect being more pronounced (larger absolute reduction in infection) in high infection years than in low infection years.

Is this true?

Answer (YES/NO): NO